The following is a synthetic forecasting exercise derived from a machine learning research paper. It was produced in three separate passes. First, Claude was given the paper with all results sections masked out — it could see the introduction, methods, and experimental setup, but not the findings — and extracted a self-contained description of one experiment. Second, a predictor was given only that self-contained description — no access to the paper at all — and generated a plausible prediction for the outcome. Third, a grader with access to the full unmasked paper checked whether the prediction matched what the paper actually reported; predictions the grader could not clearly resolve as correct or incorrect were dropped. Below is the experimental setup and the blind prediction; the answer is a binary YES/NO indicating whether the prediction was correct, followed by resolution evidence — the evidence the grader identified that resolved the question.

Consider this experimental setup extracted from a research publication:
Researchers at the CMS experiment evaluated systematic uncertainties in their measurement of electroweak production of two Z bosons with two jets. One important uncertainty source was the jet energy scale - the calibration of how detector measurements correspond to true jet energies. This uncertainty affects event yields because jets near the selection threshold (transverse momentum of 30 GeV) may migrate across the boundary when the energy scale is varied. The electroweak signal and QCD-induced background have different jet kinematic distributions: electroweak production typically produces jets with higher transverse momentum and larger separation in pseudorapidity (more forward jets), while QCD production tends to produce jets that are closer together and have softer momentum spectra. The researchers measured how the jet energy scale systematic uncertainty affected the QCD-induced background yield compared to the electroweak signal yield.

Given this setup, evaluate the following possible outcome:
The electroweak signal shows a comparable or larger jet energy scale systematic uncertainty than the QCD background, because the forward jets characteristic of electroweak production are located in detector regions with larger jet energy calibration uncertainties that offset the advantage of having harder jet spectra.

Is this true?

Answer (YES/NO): NO